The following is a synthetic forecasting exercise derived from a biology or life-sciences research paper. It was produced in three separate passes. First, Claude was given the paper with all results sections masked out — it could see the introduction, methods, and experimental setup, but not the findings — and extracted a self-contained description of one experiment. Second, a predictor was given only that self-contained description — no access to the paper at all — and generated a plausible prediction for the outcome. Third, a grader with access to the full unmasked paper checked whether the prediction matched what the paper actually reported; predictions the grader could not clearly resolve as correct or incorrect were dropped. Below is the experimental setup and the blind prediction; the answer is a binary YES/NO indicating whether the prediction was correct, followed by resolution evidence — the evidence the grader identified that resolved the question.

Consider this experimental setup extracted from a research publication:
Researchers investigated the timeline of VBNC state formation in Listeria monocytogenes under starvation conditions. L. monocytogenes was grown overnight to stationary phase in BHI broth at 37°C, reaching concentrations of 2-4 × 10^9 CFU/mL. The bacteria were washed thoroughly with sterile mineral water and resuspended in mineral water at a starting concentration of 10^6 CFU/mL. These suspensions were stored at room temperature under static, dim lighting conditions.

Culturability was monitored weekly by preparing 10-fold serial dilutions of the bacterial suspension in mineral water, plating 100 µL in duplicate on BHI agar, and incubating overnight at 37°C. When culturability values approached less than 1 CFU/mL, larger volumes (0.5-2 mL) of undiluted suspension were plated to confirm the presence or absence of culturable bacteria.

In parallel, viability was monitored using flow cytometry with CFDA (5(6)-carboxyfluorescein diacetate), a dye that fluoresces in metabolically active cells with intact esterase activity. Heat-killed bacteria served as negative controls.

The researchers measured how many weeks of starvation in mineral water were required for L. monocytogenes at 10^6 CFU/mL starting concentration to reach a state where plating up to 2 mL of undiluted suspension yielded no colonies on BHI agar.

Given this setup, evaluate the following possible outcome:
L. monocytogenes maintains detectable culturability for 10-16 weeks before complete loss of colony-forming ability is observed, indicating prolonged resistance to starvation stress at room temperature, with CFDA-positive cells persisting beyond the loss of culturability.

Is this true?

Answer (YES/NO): NO